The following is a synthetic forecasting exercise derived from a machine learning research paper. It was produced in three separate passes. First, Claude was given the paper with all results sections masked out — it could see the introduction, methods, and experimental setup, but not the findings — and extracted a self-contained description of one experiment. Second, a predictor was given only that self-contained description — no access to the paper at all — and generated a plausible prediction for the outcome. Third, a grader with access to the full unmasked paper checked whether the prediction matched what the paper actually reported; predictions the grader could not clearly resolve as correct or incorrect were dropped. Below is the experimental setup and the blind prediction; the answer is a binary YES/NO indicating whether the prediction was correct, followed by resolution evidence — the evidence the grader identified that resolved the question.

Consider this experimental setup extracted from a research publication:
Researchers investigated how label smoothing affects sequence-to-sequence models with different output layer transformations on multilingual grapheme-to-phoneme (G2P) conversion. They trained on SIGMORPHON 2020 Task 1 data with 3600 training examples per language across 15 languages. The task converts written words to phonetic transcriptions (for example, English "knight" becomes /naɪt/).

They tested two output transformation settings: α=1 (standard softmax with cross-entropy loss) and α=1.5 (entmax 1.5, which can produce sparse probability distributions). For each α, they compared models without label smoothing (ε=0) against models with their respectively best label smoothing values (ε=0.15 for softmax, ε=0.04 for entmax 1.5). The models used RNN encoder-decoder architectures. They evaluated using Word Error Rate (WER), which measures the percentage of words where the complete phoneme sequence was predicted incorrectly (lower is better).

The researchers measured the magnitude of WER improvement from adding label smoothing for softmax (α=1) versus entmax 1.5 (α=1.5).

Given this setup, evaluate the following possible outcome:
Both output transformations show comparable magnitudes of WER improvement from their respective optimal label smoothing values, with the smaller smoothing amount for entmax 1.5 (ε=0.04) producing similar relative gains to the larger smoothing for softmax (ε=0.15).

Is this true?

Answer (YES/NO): NO